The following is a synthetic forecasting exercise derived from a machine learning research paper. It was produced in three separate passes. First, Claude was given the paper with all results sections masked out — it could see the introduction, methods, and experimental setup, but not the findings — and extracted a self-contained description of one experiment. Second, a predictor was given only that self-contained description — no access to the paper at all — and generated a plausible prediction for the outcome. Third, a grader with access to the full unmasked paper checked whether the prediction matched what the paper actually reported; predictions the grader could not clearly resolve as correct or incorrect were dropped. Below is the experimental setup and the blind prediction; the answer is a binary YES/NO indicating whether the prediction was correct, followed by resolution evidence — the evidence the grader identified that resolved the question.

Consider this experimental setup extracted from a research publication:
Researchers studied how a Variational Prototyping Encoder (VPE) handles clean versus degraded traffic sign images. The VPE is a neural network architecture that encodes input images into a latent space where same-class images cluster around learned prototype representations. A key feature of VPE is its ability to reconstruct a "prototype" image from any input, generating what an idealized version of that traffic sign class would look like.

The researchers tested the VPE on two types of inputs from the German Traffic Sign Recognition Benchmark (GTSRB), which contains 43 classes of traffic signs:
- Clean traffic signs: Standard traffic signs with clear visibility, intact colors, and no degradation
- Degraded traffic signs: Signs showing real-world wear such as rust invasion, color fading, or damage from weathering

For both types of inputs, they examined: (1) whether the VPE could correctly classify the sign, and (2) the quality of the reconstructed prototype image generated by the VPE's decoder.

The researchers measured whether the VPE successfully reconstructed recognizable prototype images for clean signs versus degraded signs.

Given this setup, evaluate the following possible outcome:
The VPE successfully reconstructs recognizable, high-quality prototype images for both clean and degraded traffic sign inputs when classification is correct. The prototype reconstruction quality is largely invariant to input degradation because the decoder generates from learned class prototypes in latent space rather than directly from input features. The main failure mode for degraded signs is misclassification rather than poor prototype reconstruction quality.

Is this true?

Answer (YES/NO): NO